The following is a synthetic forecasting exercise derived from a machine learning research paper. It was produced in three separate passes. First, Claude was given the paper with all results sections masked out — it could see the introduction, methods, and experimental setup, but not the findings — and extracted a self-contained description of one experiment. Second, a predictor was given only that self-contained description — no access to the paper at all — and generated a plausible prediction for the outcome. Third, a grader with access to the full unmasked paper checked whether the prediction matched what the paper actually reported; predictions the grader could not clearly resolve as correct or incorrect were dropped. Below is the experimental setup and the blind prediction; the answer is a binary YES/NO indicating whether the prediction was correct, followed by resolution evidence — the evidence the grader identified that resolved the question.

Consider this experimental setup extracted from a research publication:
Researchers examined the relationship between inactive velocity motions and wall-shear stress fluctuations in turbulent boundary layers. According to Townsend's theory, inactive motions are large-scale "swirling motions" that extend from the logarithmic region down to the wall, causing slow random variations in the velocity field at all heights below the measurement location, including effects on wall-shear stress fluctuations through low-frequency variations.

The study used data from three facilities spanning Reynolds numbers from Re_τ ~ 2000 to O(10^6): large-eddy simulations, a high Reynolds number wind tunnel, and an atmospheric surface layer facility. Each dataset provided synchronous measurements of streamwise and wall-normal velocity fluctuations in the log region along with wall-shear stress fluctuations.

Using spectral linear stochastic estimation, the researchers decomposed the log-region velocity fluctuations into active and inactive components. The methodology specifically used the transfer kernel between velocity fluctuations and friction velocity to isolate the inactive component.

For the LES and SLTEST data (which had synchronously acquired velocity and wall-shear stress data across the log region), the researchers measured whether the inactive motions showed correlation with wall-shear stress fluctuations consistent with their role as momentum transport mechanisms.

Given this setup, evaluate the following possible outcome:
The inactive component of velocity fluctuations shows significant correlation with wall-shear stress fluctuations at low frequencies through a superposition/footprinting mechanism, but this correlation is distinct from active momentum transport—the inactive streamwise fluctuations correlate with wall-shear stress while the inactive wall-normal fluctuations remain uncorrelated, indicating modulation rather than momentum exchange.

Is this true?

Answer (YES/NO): NO